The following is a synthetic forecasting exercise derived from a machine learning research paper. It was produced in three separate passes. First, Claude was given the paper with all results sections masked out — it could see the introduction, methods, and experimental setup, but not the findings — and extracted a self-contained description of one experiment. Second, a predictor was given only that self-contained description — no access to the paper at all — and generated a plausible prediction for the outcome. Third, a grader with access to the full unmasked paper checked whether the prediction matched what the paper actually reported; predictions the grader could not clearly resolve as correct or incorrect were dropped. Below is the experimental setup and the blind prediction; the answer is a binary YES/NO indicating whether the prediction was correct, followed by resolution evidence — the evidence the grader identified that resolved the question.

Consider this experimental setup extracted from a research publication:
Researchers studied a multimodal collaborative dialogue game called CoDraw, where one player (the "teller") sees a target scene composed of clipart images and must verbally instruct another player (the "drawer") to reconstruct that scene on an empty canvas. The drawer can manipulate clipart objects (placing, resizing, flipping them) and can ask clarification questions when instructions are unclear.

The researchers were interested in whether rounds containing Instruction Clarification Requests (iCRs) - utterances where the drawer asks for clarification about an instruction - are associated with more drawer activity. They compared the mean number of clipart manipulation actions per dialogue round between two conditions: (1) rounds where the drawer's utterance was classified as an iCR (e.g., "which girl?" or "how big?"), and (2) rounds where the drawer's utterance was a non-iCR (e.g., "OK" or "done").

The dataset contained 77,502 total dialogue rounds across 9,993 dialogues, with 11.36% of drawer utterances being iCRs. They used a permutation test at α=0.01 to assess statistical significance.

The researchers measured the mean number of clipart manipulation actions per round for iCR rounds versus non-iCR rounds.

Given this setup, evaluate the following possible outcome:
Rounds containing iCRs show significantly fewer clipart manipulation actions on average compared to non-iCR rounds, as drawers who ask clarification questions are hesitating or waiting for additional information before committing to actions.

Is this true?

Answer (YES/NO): NO